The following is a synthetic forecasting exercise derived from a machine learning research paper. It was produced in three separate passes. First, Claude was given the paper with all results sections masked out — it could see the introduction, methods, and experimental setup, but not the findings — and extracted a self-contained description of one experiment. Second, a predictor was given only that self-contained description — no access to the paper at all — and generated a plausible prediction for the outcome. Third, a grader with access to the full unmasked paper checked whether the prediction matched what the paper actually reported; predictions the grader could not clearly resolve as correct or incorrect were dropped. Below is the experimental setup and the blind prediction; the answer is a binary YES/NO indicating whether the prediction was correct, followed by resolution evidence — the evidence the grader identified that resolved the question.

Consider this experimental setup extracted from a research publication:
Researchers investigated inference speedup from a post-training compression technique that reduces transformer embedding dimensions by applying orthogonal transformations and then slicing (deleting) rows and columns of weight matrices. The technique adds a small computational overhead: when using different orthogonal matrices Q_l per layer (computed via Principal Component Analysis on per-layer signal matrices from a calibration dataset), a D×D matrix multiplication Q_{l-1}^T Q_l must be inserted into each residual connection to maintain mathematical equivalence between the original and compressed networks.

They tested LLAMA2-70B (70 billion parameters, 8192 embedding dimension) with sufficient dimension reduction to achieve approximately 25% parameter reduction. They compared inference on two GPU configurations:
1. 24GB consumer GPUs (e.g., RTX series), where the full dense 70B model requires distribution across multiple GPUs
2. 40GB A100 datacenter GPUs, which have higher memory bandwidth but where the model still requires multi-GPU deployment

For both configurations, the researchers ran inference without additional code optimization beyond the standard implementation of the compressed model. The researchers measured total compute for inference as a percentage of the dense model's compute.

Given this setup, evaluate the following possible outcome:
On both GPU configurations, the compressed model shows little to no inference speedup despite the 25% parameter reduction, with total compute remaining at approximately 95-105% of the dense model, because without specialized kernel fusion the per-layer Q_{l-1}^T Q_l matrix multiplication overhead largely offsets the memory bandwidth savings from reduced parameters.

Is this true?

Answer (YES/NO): NO